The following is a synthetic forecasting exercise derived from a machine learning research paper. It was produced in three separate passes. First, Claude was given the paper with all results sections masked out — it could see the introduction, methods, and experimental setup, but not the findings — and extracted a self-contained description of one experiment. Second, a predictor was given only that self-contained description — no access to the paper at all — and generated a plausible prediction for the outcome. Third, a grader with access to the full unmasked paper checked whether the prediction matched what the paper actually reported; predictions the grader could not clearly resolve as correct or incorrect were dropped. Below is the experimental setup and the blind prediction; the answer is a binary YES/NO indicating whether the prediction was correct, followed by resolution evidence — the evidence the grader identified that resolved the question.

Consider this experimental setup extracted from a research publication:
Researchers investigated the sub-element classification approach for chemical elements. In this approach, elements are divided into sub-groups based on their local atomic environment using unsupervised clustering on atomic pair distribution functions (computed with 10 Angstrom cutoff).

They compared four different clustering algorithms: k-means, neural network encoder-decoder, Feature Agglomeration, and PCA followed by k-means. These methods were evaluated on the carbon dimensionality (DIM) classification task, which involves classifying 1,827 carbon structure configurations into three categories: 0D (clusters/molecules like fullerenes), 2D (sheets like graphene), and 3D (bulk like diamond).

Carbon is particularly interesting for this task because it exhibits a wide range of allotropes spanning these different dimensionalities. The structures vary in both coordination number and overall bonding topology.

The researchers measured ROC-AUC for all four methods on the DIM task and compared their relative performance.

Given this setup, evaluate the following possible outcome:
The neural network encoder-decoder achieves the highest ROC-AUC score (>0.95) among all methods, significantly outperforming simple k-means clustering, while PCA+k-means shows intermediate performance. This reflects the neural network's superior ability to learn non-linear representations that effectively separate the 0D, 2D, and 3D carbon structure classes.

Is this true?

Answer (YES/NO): NO